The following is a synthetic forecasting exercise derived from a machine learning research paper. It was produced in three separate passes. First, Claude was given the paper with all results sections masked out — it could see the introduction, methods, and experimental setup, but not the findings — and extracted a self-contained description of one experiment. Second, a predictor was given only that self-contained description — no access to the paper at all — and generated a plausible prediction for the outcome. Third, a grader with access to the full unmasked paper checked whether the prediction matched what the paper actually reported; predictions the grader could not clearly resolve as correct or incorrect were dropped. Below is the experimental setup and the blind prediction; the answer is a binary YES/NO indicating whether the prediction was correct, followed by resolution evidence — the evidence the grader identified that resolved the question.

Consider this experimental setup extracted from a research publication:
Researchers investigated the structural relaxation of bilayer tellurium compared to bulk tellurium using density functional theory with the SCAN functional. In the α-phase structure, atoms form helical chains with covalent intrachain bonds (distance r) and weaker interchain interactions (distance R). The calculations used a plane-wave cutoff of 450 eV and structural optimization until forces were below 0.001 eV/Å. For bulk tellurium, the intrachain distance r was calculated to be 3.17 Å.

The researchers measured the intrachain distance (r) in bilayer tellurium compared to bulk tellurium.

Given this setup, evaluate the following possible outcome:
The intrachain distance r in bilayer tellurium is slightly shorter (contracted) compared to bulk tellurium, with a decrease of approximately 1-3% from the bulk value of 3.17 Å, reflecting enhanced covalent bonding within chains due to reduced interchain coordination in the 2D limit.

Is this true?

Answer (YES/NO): NO